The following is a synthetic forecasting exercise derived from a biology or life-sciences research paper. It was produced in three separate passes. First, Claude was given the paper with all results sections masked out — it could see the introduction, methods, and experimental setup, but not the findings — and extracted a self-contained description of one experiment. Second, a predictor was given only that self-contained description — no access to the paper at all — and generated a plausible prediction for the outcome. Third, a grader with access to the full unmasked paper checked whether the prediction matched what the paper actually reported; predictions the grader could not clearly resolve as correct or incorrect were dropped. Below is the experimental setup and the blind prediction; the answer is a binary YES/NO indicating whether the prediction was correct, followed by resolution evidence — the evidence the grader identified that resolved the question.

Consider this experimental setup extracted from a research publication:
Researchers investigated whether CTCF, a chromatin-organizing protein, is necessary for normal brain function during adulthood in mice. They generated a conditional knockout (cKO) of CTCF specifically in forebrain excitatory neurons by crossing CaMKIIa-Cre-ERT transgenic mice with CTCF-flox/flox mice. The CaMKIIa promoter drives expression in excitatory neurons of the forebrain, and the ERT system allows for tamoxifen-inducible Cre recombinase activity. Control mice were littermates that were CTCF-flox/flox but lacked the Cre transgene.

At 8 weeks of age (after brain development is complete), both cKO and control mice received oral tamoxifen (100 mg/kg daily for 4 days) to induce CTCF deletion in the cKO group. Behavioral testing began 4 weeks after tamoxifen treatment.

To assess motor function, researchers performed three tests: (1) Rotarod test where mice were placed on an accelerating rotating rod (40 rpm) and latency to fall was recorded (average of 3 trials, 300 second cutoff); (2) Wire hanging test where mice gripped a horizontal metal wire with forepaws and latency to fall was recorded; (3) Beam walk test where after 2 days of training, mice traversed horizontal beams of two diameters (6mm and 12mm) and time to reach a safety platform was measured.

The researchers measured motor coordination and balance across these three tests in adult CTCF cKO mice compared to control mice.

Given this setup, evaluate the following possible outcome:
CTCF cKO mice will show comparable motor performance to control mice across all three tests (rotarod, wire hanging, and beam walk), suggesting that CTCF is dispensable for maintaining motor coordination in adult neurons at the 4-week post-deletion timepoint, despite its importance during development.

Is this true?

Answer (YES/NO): YES